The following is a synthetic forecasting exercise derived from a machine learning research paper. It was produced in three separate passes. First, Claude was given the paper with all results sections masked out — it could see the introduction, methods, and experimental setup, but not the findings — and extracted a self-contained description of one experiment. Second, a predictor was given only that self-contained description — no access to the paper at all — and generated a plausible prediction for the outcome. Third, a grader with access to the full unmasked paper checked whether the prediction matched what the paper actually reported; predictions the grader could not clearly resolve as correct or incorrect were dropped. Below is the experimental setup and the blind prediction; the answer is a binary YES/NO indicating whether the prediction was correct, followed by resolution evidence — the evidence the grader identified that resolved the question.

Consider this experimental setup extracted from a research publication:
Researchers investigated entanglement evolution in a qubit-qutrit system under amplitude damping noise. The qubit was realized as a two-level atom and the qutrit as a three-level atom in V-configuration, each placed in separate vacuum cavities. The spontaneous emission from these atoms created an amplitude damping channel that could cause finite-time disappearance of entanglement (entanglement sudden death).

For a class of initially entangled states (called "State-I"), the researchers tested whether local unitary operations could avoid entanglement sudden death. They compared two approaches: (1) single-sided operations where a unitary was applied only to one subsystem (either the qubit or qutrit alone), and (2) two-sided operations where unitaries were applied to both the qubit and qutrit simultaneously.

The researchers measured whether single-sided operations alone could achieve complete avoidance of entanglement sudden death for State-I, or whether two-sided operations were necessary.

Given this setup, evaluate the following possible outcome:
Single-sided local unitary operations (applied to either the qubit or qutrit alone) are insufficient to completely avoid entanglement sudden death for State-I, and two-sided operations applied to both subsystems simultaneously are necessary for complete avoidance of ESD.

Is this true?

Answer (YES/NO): NO